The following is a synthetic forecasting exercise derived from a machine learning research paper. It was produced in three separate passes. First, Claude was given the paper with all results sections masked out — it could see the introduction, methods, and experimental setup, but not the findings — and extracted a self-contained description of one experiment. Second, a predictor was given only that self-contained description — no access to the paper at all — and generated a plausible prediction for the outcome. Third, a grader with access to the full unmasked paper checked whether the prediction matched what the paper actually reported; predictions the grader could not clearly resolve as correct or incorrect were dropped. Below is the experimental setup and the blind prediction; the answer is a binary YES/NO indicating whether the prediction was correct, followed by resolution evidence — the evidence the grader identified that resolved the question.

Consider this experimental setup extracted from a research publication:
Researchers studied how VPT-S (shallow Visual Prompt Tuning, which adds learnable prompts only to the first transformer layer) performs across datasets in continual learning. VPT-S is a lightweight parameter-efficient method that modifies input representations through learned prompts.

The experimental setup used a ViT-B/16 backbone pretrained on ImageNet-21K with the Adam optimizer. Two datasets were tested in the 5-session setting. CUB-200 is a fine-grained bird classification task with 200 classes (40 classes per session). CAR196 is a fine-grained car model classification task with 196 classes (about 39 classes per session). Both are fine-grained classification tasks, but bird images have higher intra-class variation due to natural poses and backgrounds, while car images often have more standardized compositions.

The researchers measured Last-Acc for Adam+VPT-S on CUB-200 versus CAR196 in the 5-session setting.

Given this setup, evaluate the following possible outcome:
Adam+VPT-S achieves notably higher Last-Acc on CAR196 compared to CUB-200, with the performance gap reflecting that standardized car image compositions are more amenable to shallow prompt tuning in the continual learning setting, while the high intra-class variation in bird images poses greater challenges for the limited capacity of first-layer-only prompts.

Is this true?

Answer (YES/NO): NO